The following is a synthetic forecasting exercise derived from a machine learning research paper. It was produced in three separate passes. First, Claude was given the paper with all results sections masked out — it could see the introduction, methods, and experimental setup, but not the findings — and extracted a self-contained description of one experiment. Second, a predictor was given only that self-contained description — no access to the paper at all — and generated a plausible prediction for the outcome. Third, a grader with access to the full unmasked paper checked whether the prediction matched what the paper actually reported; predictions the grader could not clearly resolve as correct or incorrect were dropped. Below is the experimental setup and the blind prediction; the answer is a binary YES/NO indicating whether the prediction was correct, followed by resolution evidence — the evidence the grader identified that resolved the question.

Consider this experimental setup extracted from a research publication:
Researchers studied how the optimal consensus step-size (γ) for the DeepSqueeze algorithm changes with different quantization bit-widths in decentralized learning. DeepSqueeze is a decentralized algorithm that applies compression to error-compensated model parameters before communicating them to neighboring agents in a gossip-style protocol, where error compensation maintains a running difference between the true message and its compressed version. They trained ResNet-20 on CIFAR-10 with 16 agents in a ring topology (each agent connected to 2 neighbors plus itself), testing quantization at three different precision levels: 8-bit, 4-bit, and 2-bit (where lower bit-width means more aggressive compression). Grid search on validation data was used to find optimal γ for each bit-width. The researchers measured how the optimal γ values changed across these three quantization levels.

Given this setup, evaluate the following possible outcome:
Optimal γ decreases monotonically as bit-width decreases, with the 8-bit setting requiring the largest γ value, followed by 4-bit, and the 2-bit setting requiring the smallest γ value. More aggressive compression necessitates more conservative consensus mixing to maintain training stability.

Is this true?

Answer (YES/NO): YES